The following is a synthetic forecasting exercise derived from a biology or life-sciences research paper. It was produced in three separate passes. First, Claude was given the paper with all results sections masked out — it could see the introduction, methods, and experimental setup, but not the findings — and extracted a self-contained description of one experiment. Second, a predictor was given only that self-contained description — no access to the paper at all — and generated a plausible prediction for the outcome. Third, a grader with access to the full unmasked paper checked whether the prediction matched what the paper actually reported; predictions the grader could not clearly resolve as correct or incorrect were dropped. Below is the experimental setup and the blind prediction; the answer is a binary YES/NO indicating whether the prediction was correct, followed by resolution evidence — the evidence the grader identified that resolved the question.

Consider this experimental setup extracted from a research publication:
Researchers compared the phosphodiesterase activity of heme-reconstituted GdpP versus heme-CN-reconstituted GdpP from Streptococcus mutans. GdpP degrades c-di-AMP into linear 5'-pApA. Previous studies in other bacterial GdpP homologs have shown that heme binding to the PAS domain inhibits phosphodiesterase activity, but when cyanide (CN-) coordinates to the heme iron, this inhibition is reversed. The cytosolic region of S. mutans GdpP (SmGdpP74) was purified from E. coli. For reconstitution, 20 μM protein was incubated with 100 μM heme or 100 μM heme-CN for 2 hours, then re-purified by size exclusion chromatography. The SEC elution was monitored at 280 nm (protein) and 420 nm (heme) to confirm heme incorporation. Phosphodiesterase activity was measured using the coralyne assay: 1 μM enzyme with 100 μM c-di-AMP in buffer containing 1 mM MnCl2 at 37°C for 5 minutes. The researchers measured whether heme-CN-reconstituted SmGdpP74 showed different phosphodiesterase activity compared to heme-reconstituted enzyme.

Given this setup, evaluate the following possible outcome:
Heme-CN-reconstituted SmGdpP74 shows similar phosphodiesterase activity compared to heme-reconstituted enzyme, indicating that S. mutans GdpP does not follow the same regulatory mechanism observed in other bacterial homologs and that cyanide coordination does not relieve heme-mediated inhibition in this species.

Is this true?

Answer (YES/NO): NO